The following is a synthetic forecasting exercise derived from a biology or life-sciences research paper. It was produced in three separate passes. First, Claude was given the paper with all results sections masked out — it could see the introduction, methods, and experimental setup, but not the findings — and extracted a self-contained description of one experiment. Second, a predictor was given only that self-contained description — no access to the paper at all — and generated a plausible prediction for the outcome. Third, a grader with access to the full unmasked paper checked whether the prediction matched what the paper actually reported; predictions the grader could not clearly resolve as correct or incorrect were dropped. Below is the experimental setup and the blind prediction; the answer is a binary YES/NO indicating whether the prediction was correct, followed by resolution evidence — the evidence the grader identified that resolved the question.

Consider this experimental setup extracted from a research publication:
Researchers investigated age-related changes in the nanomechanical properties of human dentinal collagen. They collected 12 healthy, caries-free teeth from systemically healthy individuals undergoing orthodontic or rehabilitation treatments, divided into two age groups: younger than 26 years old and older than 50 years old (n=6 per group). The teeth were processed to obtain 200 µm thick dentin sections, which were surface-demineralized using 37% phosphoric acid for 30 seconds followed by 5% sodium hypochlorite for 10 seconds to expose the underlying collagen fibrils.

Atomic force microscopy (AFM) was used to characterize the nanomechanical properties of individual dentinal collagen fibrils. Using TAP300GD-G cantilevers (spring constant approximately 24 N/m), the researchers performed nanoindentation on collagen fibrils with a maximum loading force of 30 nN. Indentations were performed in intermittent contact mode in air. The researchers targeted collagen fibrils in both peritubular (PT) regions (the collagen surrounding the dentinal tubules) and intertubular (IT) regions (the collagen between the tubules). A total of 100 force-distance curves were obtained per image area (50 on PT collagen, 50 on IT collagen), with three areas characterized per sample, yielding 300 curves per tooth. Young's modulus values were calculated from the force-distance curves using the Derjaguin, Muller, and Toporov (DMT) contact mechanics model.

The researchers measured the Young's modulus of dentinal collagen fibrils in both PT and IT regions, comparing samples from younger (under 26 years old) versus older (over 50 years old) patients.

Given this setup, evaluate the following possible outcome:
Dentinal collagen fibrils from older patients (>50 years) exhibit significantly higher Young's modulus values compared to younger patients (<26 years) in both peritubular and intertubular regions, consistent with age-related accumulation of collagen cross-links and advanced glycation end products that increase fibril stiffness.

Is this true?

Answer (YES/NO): YES